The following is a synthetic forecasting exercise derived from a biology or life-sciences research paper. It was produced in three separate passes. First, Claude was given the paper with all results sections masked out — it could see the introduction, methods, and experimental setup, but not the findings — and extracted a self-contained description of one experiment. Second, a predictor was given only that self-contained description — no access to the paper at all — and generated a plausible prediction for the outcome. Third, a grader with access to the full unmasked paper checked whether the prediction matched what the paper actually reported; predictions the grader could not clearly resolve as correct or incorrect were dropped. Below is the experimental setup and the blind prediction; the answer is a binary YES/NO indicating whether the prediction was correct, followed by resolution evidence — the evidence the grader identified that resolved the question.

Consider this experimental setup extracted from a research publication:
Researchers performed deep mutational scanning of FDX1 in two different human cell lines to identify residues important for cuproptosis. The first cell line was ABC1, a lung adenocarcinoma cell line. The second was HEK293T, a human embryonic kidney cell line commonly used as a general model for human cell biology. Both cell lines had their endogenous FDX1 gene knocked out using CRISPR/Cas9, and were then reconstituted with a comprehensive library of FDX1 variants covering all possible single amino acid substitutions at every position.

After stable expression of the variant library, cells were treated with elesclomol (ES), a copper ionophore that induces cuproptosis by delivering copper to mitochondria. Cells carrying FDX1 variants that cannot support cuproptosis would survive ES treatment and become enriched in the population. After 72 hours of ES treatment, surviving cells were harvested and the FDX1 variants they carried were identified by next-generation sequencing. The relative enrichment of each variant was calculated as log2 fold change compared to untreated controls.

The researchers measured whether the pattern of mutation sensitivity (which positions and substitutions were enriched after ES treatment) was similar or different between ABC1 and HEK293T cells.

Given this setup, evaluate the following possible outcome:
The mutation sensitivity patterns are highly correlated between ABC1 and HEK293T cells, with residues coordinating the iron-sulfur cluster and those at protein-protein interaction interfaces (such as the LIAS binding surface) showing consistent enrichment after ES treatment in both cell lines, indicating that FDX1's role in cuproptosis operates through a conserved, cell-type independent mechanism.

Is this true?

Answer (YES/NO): NO